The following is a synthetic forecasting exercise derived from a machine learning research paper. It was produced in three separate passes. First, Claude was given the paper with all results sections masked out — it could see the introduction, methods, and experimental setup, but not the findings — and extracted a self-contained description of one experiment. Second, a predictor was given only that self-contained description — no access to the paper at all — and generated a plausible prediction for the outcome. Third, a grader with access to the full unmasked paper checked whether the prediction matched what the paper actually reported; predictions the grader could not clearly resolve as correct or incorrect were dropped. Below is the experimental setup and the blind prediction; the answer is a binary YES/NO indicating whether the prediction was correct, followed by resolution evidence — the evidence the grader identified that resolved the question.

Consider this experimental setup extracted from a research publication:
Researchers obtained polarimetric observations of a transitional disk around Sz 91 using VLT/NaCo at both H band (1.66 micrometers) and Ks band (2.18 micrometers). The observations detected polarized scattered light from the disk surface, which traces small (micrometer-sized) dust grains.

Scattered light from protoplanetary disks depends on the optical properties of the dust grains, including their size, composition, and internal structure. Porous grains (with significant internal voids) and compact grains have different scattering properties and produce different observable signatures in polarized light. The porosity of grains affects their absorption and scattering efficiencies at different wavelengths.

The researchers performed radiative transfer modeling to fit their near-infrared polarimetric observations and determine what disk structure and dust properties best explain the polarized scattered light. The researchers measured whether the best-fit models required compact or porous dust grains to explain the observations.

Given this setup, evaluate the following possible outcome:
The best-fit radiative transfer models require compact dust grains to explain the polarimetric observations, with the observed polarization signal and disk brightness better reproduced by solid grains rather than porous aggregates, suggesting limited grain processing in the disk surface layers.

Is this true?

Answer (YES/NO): NO